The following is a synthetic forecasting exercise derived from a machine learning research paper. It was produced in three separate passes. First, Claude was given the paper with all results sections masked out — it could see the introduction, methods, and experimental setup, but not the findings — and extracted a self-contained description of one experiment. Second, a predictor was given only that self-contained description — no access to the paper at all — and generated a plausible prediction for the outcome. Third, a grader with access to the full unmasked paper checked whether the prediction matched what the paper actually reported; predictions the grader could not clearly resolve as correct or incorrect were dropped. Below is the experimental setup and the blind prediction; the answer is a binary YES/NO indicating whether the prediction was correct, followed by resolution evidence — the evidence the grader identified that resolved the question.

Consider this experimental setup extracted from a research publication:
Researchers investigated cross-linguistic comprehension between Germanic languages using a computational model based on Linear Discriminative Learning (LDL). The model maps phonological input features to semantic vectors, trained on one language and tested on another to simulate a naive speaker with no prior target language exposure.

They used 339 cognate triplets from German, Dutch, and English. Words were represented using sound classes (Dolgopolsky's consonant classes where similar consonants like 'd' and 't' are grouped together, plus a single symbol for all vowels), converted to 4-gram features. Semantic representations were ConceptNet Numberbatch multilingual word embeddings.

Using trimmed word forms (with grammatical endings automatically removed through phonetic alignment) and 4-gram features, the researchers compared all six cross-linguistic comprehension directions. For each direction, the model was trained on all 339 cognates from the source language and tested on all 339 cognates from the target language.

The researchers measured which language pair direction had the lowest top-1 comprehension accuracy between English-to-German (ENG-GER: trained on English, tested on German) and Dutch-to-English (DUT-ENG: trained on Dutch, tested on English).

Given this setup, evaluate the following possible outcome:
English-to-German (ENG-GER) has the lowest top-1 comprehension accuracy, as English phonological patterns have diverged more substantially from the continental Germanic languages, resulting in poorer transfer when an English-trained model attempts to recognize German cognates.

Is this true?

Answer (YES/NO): YES